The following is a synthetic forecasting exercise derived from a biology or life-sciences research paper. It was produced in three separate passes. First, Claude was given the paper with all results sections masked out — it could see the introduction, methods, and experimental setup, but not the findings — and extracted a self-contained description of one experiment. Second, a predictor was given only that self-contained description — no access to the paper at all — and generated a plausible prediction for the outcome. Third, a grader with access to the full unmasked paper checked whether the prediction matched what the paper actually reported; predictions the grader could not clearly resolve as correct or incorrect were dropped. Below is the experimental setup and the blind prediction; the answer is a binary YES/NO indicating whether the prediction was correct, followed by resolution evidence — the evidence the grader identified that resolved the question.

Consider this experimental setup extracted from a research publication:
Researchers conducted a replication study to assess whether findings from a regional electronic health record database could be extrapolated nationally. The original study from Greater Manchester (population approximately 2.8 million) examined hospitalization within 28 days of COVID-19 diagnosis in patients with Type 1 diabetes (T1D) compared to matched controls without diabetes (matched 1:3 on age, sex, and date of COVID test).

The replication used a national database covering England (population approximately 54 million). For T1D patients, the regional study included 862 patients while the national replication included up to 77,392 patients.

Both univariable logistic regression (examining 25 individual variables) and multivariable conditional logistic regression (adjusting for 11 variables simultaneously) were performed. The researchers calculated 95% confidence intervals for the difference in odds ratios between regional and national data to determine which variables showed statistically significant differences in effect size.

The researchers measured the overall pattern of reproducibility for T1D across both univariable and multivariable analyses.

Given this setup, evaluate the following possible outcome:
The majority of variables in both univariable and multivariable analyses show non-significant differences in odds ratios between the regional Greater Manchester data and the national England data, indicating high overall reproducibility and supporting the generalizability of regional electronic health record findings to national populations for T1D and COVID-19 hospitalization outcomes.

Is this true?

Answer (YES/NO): YES